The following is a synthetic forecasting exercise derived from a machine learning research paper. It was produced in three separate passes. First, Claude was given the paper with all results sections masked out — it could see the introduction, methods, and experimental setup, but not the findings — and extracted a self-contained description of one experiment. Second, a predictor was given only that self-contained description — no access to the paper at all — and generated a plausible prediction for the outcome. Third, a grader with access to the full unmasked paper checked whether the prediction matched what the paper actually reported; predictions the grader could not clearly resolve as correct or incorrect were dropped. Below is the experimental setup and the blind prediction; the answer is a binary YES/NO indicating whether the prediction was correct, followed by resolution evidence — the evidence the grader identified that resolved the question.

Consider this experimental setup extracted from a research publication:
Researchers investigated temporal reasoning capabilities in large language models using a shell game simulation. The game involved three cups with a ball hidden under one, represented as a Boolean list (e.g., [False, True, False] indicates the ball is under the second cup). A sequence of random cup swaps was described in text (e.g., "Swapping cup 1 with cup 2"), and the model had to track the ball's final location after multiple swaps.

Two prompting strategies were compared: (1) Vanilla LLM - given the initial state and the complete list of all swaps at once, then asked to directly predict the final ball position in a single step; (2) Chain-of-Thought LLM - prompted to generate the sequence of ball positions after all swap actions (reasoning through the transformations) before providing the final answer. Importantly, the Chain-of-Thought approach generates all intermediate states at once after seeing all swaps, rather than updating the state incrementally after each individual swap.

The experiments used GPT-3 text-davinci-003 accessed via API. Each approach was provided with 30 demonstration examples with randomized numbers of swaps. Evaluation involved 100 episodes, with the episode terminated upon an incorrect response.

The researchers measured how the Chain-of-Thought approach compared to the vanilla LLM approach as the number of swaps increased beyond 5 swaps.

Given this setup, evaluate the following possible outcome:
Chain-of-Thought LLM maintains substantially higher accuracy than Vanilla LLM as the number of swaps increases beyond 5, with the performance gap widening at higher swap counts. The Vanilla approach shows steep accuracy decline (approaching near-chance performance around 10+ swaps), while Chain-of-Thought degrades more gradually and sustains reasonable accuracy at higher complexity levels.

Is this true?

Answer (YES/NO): NO